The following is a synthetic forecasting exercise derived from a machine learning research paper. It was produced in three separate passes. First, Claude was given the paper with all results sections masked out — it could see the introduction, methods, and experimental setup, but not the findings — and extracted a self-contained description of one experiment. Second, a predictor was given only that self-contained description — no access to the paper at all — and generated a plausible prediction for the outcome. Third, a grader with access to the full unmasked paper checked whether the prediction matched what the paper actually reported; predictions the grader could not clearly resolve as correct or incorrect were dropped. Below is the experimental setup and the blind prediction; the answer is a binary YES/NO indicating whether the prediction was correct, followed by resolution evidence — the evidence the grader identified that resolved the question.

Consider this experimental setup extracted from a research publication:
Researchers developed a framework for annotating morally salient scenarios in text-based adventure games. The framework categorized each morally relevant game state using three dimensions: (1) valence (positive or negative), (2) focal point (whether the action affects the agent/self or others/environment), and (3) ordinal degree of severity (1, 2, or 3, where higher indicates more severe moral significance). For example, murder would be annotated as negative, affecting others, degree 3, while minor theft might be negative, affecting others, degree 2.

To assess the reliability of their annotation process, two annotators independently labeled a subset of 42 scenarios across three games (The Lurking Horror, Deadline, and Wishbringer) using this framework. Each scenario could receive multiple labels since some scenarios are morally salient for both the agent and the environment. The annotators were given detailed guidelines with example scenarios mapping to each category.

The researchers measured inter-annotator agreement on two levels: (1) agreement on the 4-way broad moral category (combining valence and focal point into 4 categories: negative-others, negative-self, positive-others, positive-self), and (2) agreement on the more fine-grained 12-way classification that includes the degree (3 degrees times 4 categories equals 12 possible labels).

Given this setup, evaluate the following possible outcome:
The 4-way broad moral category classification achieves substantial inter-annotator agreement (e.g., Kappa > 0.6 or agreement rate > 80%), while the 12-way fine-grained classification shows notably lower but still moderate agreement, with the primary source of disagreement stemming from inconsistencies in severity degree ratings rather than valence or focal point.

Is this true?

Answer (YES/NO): NO